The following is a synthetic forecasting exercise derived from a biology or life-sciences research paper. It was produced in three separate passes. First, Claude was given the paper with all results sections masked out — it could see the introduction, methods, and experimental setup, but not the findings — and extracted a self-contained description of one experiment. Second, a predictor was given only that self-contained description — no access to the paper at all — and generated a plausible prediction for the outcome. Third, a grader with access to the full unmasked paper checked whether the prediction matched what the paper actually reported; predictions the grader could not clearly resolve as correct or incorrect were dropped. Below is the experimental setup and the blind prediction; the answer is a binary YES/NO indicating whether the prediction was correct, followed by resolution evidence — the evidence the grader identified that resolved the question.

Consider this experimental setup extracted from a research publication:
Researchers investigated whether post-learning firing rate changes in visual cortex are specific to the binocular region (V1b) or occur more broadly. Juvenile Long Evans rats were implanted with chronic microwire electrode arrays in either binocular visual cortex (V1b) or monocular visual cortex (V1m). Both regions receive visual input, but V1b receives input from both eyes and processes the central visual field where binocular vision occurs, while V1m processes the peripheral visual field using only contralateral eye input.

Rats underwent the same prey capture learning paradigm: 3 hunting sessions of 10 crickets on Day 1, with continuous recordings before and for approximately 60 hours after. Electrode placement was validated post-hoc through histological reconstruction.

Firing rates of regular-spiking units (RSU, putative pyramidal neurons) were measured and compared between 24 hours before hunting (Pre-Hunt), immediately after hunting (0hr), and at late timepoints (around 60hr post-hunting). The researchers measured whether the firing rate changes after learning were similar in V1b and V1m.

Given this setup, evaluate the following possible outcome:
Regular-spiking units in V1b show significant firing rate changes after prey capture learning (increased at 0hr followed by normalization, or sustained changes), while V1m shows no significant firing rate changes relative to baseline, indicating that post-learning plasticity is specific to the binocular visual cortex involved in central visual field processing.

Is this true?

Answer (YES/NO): YES